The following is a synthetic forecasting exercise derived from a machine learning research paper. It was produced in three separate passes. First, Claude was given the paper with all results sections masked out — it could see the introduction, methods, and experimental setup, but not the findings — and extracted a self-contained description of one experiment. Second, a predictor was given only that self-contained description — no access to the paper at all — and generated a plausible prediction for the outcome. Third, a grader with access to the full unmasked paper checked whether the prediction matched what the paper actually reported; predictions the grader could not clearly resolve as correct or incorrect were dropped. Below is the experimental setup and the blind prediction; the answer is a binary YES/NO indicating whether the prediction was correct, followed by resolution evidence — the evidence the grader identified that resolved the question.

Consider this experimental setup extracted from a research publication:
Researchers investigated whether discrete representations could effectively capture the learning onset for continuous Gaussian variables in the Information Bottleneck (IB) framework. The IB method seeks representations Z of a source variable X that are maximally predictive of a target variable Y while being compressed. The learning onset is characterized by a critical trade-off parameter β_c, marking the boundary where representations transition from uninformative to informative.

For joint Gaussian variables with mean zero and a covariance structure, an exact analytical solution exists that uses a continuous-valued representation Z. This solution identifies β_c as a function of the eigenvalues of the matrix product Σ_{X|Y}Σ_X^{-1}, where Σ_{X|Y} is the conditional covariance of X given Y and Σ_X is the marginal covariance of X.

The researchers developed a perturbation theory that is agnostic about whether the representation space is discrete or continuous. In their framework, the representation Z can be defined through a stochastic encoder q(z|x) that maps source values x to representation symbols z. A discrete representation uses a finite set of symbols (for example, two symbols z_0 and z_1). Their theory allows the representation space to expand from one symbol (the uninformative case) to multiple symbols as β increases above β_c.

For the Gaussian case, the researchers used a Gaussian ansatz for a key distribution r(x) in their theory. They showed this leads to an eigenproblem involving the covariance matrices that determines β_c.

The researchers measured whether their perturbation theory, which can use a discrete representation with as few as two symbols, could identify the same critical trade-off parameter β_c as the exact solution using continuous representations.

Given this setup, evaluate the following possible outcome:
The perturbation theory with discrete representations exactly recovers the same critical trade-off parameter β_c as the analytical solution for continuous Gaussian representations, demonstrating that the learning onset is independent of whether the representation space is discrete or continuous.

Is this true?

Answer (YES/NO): YES